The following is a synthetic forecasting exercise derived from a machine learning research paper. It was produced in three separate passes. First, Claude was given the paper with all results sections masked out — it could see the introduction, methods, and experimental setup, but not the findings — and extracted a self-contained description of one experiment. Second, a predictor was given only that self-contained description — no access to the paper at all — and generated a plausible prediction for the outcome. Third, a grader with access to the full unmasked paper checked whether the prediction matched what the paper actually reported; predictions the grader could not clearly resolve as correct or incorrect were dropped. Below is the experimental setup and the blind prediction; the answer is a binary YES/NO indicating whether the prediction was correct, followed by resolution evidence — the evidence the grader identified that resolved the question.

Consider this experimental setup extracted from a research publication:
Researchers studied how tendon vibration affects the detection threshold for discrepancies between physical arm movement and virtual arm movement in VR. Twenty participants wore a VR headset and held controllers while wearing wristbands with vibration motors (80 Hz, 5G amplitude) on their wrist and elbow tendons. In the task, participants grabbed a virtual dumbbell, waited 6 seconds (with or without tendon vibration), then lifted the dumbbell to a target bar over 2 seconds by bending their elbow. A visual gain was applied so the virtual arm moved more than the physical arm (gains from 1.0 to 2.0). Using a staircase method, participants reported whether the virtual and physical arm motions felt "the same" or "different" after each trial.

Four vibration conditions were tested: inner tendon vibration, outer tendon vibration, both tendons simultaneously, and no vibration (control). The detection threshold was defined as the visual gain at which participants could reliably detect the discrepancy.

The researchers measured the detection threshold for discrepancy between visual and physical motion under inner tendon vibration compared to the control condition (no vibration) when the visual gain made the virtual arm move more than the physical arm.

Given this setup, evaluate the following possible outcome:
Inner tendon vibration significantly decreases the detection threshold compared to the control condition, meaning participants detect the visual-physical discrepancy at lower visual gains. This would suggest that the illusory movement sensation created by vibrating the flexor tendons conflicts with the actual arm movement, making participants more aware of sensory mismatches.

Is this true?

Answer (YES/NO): NO